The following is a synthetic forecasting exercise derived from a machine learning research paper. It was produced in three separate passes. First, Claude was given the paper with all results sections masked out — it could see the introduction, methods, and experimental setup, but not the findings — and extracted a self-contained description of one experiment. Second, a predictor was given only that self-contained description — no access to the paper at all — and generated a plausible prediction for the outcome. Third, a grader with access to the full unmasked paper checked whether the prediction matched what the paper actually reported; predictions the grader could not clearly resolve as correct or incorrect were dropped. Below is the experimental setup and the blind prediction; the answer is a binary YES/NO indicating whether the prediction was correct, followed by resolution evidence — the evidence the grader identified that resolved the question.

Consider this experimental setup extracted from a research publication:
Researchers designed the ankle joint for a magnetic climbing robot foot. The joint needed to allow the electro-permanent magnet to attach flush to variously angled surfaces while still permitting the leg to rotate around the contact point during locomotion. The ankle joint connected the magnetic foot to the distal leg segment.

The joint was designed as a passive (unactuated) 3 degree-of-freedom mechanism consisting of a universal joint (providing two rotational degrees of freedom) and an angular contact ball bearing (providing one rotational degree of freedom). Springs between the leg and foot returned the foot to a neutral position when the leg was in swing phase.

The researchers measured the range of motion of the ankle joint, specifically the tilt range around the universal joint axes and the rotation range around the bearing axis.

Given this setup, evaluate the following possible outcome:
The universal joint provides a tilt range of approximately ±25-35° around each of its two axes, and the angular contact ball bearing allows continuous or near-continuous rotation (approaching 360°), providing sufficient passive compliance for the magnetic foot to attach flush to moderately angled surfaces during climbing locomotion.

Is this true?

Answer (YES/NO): NO